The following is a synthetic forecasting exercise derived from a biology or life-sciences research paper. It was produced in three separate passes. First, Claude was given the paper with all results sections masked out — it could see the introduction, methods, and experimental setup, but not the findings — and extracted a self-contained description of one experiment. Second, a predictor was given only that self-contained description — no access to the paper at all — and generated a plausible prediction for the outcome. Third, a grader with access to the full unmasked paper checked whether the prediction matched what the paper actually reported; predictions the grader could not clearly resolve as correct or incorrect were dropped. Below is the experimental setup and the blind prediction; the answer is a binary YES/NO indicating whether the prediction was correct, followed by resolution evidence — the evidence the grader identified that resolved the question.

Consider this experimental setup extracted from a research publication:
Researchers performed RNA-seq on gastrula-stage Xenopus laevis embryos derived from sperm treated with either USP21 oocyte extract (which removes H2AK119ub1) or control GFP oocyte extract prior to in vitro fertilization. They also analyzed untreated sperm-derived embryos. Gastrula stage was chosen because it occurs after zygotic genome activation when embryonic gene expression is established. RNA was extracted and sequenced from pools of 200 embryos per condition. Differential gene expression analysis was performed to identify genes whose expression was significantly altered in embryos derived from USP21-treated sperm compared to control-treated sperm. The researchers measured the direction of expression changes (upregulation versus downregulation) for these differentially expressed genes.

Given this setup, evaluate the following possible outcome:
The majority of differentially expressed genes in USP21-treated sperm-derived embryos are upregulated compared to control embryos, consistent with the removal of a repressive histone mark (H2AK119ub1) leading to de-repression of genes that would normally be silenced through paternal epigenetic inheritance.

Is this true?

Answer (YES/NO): YES